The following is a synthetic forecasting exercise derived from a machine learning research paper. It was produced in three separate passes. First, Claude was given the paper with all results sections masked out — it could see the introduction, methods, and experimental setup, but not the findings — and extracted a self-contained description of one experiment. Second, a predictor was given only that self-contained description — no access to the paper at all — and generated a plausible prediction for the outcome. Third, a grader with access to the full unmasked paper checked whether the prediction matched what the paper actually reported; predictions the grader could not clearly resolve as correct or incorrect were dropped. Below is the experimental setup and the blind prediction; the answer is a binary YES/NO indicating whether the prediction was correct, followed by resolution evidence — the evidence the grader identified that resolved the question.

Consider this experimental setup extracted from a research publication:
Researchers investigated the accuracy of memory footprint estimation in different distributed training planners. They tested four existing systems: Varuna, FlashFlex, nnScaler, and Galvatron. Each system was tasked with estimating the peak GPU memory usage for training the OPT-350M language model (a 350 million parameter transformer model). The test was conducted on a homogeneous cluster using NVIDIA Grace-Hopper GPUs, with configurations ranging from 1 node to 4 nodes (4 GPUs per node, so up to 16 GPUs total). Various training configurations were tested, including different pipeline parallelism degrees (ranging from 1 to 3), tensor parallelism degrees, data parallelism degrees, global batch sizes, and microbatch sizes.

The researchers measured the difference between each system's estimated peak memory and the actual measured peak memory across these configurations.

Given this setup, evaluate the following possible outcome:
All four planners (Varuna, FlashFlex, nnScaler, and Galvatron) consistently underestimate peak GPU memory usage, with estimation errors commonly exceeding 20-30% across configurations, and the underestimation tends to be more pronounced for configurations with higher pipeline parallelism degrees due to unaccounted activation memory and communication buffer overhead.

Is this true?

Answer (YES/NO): NO